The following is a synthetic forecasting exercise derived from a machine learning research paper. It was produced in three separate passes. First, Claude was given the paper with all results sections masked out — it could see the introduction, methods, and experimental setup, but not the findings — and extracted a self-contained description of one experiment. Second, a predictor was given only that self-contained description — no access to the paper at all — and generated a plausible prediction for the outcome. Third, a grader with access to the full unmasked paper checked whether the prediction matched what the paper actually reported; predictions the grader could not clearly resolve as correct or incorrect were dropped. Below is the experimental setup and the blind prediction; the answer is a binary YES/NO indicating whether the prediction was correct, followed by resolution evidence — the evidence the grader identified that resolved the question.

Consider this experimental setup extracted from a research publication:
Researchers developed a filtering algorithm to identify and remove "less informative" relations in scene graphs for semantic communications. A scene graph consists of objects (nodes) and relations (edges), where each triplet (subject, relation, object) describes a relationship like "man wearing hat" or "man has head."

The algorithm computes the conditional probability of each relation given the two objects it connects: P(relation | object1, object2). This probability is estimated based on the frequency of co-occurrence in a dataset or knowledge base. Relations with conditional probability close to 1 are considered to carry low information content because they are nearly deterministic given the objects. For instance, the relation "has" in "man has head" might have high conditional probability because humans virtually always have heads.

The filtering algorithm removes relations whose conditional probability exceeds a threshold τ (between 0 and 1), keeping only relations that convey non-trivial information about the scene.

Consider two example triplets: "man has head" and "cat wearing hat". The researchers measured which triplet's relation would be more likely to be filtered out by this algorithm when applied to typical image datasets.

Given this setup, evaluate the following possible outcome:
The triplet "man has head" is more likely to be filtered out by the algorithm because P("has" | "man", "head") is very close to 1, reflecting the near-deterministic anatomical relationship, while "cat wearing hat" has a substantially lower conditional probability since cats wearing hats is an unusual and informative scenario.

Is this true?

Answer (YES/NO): YES